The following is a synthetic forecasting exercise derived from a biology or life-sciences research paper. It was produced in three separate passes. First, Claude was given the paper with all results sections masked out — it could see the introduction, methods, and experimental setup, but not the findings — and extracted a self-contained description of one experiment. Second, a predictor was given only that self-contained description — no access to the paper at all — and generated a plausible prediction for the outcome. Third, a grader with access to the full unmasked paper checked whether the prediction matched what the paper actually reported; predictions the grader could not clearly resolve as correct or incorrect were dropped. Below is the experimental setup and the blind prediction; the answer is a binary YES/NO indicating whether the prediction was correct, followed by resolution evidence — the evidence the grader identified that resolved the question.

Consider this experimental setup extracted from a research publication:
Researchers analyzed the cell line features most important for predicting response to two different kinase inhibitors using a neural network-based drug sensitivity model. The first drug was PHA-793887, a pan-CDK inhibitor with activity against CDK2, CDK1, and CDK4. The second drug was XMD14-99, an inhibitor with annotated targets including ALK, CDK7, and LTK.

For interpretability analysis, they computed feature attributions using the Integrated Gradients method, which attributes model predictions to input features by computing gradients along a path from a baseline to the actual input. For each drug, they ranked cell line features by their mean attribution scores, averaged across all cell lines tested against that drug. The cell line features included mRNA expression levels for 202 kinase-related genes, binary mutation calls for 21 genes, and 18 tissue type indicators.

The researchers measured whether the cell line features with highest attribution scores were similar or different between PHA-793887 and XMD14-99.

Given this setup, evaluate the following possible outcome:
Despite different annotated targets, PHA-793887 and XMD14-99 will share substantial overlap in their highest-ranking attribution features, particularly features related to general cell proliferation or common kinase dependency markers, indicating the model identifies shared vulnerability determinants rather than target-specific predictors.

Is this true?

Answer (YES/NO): YES